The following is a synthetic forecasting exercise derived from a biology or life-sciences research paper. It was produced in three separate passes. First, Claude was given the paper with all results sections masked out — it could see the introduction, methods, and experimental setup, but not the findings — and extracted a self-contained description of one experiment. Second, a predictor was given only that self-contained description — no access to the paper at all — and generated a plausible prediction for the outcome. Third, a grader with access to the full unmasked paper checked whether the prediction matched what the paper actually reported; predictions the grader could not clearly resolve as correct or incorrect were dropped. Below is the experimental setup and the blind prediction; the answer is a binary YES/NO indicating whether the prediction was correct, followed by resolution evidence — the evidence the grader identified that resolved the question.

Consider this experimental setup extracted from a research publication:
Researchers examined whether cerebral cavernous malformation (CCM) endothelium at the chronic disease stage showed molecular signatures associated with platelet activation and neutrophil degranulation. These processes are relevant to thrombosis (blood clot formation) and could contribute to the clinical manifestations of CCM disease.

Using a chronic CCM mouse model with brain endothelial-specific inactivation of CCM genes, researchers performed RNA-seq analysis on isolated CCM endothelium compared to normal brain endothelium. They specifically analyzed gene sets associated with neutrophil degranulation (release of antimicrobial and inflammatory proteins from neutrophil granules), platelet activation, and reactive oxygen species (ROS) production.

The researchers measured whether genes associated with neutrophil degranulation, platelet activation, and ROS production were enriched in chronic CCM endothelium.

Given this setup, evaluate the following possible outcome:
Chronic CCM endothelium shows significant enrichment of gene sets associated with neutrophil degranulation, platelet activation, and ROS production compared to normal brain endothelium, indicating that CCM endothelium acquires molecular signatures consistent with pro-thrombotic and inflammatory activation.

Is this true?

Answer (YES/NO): YES